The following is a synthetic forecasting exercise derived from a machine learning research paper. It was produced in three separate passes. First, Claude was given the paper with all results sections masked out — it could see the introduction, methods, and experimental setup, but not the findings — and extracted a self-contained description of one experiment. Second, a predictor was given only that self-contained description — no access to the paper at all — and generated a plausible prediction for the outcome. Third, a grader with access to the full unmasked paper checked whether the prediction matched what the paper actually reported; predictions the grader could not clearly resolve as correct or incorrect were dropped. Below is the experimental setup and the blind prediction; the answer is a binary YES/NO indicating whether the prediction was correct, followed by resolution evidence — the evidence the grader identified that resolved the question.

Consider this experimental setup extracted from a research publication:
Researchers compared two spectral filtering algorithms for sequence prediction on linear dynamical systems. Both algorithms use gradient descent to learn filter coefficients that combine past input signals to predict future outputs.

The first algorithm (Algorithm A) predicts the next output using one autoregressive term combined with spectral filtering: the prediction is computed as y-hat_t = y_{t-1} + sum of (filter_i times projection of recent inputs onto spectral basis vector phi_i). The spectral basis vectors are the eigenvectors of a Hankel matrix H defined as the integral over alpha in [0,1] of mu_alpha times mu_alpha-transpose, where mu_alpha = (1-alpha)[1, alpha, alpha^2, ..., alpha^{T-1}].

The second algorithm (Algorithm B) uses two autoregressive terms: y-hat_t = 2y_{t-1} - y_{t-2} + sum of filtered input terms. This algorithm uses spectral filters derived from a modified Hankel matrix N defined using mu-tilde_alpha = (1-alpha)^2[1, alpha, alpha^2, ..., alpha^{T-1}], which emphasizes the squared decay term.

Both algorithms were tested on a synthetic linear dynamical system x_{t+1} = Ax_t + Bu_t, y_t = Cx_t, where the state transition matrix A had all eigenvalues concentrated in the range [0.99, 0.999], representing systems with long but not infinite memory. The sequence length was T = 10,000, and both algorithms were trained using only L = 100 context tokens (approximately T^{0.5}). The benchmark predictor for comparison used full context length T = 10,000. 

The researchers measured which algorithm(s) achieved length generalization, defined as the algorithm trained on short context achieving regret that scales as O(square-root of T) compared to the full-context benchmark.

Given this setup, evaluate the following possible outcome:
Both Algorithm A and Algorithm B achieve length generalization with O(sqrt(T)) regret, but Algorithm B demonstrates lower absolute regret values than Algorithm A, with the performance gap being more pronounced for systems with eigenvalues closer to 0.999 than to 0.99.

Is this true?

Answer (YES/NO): NO